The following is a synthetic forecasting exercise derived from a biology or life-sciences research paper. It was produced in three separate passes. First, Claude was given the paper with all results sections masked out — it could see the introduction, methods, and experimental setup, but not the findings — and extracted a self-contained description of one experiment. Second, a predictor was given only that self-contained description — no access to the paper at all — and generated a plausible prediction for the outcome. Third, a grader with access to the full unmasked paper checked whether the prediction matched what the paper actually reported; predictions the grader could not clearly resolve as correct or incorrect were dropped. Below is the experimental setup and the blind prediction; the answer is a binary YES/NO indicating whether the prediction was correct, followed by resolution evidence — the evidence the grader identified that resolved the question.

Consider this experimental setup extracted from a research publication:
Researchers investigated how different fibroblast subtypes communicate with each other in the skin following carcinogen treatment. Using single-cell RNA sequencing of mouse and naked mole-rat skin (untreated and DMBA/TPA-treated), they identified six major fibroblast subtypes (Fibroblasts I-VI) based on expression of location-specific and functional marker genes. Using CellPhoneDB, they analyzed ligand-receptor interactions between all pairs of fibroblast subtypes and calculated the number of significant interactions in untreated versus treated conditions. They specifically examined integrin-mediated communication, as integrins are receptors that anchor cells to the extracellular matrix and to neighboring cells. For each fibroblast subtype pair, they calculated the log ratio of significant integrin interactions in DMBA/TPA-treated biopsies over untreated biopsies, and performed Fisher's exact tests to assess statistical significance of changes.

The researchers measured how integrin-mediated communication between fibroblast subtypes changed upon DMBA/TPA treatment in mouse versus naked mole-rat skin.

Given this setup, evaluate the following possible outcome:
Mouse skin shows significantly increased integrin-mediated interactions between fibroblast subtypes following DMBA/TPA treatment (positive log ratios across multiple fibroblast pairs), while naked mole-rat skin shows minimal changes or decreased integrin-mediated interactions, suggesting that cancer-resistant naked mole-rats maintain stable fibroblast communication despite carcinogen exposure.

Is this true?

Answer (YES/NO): NO